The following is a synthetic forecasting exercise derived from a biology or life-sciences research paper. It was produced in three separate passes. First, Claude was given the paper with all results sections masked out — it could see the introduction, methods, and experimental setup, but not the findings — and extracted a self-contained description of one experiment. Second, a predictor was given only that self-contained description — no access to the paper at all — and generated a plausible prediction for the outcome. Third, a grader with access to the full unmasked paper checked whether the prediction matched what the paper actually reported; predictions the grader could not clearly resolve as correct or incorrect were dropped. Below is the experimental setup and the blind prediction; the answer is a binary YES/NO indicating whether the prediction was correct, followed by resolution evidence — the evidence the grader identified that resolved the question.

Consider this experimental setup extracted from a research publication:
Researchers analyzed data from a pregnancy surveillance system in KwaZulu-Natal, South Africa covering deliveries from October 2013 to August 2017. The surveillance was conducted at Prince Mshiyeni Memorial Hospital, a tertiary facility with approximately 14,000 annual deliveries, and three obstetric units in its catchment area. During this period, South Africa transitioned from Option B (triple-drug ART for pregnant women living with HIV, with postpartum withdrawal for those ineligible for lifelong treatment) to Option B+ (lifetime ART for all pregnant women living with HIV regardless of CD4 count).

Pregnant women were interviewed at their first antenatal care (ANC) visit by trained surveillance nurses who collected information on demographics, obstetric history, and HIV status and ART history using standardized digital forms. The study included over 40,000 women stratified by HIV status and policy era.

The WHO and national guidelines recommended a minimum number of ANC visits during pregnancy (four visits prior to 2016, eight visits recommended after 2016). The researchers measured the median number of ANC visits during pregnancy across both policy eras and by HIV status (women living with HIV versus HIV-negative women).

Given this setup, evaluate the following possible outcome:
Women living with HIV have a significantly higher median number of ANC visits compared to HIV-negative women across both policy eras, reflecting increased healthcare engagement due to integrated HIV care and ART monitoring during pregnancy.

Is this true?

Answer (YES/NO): NO